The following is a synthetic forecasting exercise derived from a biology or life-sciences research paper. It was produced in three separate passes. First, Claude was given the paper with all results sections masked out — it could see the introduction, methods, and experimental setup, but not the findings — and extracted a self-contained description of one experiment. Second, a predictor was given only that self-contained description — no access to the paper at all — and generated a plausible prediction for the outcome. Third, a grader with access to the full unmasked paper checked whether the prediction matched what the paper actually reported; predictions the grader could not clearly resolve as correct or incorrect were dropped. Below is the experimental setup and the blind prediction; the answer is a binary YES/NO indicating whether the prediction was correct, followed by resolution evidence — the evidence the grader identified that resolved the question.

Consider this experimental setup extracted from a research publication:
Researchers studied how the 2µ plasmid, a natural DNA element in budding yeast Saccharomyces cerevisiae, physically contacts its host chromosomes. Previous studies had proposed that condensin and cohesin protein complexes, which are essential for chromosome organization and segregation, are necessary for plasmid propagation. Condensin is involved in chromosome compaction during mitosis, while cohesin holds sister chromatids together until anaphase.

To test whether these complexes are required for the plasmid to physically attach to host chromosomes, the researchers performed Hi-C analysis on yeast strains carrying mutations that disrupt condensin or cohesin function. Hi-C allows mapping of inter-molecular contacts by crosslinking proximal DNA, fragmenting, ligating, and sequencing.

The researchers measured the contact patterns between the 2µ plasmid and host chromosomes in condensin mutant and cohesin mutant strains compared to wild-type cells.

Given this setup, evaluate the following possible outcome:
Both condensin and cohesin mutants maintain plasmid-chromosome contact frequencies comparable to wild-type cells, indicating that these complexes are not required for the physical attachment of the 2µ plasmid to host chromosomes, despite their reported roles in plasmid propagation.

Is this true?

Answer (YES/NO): YES